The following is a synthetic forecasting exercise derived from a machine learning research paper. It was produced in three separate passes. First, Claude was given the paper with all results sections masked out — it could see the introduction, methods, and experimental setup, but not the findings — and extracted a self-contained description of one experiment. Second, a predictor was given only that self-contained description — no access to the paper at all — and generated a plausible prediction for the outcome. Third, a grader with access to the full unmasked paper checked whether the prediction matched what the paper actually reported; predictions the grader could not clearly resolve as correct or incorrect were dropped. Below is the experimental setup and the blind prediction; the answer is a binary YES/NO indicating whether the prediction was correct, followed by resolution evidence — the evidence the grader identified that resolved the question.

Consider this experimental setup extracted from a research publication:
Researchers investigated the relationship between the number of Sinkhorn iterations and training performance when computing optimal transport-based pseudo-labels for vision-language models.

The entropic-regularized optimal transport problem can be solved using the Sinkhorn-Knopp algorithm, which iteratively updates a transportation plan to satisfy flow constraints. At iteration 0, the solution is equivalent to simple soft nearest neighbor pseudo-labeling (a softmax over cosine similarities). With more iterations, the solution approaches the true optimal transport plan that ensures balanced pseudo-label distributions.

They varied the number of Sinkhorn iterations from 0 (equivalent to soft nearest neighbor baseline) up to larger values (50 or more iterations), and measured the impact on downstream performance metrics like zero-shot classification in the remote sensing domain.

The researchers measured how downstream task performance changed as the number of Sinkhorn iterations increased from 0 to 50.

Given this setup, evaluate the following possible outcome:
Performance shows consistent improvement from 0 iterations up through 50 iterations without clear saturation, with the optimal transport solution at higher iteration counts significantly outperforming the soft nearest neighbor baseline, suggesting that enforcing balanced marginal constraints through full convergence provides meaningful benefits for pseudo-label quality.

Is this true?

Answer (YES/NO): NO